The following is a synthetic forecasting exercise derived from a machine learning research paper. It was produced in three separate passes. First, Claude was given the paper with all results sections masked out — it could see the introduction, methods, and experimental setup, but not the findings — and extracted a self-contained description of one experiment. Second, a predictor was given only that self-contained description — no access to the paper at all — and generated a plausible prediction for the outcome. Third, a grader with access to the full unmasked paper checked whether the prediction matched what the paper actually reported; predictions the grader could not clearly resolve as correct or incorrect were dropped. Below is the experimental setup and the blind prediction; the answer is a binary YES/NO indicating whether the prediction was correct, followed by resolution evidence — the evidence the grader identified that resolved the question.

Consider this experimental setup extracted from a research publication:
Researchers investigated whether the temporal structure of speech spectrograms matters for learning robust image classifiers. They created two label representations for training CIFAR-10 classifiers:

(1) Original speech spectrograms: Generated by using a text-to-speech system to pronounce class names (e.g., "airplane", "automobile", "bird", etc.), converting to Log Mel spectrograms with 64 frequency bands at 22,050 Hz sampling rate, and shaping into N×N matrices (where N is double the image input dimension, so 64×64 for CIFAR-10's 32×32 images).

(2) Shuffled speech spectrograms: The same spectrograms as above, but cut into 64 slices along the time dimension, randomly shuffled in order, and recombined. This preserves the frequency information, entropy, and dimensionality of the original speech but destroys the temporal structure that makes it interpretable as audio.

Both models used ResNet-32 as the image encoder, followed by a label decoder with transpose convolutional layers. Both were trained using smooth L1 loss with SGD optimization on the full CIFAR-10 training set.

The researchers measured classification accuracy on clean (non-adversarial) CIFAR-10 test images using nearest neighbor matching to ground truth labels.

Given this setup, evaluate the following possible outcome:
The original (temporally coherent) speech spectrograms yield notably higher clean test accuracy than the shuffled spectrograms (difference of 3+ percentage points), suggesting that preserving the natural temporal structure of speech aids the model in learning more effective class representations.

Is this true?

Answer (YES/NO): NO